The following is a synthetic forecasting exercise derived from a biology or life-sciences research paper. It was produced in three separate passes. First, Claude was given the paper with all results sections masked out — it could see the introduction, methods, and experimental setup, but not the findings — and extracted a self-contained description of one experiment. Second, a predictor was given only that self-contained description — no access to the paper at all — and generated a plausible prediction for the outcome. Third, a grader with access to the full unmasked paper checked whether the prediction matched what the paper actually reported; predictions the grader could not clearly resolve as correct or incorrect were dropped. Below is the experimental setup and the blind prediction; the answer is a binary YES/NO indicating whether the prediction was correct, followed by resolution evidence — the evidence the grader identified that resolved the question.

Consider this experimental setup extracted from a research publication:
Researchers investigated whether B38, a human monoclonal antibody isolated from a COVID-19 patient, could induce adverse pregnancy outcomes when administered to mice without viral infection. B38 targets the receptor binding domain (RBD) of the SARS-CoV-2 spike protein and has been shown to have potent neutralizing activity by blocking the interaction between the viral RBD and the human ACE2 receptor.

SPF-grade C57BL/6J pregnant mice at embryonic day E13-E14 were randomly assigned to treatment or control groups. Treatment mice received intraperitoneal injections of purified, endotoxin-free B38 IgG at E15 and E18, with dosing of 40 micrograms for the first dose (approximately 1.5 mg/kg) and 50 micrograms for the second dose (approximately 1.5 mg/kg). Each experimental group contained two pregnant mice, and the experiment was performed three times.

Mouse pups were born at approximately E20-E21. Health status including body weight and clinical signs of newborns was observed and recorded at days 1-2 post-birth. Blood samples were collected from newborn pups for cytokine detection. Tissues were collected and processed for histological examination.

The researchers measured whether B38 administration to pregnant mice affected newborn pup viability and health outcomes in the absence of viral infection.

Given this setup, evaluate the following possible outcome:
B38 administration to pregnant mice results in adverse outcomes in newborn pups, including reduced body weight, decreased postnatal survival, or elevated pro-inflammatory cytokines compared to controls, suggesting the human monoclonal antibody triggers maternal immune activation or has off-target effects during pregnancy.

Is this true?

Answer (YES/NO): YES